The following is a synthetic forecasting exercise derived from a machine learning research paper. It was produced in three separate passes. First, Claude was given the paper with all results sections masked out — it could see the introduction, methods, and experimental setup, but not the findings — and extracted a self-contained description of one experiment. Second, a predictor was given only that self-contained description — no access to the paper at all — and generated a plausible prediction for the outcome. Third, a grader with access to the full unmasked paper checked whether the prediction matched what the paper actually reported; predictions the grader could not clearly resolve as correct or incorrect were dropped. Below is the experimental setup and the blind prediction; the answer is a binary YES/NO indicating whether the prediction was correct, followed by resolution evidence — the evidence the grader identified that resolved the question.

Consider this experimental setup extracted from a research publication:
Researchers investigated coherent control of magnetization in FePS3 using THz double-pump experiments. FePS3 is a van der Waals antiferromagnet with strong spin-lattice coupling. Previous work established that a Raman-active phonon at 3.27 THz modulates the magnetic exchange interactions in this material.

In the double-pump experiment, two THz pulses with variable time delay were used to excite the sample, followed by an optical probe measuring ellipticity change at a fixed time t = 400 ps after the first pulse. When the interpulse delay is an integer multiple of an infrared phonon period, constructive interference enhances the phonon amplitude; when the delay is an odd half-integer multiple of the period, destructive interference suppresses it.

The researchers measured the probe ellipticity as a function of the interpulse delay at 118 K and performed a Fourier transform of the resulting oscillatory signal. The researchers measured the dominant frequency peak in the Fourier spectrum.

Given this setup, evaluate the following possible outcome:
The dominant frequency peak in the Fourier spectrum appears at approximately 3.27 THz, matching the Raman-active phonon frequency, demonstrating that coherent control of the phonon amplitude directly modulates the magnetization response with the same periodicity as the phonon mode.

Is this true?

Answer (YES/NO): NO